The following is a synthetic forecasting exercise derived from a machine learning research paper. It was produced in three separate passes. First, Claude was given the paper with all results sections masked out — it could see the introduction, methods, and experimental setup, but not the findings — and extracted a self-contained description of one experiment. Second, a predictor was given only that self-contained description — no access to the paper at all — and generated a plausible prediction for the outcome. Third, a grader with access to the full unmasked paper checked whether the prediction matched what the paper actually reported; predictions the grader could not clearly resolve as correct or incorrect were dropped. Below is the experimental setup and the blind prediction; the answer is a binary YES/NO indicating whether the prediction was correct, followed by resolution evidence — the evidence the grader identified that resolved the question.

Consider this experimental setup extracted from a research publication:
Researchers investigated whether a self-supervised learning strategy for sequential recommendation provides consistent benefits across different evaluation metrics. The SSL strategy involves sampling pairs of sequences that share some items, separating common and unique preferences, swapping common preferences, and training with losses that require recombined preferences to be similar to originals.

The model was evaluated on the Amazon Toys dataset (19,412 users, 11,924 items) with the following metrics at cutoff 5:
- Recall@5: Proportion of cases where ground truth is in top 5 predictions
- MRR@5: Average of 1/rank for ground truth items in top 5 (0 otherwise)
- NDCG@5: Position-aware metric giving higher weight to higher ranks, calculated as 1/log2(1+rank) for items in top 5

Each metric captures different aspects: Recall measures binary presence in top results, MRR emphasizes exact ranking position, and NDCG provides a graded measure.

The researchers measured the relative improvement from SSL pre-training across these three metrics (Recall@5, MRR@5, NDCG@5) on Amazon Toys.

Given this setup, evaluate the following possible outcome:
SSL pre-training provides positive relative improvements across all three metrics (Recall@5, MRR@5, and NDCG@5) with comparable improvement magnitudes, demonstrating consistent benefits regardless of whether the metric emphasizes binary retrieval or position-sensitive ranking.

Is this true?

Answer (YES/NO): NO